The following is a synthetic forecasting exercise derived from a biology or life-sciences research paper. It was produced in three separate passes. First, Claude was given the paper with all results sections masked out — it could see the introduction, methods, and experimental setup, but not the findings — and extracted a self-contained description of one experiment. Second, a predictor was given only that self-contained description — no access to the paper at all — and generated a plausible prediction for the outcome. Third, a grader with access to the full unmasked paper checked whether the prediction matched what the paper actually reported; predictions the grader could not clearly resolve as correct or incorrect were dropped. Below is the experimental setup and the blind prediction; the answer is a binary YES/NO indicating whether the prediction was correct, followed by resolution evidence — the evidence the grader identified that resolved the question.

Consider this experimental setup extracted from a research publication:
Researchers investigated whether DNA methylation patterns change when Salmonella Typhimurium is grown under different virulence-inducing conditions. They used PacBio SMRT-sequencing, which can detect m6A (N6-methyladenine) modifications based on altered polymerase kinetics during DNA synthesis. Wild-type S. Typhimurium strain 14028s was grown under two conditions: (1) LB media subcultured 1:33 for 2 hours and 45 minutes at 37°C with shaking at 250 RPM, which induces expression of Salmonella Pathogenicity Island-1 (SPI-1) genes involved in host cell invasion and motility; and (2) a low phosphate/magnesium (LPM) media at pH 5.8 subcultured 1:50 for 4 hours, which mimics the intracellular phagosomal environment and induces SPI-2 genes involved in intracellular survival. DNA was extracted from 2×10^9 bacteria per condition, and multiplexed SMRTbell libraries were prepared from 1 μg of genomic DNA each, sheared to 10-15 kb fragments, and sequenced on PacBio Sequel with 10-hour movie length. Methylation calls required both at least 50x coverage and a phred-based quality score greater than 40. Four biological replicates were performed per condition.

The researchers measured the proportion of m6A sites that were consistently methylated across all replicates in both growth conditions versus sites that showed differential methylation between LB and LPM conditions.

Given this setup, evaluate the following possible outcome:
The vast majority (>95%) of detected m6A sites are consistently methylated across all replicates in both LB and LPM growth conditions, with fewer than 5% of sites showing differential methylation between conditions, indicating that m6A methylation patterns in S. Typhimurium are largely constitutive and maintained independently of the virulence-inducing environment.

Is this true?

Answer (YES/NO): YES